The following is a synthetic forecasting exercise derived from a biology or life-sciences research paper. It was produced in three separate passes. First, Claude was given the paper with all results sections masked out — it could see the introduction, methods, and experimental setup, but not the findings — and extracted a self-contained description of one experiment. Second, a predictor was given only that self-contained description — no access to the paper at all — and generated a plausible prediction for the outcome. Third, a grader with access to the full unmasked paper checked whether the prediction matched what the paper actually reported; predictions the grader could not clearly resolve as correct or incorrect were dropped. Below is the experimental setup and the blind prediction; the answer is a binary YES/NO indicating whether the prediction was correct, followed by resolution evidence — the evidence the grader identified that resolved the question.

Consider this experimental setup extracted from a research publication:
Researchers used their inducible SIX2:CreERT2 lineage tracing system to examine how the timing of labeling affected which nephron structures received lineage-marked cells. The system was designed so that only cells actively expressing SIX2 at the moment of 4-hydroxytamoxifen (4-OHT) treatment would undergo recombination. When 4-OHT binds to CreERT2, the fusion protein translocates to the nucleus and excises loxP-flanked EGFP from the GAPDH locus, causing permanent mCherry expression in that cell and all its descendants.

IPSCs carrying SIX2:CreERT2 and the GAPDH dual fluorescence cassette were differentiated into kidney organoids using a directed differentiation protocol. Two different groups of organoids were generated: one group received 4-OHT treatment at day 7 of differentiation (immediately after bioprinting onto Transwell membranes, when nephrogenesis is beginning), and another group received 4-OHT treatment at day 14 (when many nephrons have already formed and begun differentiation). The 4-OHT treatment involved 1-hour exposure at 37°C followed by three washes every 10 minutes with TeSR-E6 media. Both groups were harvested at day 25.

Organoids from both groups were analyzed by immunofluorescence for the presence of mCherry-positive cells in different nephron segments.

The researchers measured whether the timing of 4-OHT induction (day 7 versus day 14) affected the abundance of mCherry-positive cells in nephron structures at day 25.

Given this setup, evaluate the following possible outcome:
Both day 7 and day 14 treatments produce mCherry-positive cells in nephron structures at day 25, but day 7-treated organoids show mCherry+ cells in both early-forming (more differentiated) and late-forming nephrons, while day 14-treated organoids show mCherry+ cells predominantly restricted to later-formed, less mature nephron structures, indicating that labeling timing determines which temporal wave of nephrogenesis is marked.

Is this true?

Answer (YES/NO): NO